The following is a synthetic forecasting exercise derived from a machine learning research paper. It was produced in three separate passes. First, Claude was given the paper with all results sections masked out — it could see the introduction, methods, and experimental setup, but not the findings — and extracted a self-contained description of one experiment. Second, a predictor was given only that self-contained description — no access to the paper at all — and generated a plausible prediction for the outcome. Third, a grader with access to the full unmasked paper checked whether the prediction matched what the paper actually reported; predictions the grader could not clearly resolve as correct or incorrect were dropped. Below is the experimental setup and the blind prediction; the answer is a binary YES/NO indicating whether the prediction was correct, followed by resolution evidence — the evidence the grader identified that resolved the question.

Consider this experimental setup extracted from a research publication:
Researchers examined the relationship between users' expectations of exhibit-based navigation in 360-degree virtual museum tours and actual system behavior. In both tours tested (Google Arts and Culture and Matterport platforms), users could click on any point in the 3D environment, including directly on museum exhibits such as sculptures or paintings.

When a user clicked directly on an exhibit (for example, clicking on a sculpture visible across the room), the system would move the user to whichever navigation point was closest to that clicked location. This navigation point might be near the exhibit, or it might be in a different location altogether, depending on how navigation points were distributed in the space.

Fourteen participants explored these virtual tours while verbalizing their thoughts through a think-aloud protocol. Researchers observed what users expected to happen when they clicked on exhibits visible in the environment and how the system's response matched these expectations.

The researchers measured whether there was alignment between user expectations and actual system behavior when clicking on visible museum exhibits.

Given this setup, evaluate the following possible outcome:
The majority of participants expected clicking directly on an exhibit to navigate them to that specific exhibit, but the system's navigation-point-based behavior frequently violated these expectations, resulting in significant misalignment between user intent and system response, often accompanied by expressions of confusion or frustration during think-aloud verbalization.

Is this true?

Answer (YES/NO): YES